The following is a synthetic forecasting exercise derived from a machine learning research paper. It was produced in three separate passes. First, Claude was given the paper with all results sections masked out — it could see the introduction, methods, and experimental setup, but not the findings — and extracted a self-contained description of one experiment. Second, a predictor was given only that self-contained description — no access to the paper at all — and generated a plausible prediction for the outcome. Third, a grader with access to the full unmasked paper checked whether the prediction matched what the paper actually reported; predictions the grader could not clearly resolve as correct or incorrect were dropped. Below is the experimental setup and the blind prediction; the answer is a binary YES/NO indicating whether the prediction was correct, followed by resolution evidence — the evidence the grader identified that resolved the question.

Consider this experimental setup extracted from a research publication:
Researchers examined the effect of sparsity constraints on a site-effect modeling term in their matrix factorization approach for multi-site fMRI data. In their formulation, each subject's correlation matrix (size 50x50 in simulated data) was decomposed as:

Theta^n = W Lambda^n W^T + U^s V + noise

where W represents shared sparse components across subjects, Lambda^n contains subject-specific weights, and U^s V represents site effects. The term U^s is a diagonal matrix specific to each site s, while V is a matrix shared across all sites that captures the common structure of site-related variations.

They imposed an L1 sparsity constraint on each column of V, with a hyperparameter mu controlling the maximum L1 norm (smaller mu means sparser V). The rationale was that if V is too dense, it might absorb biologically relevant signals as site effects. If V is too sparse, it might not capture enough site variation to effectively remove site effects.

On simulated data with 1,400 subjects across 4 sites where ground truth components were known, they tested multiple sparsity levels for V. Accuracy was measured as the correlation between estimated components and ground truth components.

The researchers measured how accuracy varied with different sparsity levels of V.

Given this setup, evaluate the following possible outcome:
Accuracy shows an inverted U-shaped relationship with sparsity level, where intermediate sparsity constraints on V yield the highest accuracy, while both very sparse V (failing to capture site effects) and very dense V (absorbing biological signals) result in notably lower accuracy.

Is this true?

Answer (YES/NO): YES